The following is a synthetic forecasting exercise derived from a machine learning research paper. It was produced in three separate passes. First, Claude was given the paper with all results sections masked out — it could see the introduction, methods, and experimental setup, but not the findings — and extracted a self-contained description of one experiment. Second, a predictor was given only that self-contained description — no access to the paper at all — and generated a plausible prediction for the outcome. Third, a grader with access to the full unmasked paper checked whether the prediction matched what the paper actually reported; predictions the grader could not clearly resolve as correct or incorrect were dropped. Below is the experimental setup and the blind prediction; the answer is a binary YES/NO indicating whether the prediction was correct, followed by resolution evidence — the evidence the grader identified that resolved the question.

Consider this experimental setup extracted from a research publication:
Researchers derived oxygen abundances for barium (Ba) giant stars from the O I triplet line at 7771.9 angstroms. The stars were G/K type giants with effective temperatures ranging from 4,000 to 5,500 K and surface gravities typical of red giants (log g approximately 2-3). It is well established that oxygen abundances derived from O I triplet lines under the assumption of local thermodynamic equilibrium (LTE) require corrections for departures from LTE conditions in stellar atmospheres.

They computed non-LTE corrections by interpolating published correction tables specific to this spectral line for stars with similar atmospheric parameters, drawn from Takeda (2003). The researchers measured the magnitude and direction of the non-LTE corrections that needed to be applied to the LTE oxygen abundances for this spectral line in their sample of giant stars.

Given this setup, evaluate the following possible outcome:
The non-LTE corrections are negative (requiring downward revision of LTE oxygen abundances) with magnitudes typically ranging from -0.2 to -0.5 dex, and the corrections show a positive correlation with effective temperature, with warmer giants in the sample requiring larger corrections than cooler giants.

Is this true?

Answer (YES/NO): NO